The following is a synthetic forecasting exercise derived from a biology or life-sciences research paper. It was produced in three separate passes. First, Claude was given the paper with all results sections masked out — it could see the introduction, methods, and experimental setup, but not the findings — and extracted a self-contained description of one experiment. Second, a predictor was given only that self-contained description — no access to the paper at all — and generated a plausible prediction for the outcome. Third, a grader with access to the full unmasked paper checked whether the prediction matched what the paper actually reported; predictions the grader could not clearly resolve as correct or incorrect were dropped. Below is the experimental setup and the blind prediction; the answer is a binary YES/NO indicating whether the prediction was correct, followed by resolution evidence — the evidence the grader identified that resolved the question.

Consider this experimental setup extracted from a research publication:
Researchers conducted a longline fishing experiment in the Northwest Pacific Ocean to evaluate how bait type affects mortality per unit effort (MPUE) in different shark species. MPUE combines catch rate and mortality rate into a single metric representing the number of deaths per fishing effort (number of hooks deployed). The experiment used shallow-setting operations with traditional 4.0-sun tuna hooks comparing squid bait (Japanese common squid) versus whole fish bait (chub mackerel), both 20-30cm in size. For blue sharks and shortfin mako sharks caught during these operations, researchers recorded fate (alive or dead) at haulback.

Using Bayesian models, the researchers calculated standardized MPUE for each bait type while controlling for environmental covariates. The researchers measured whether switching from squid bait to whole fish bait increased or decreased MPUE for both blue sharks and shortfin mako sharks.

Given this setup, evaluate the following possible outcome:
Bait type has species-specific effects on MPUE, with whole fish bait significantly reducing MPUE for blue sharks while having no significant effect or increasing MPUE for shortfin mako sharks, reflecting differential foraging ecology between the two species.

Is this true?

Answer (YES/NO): YES